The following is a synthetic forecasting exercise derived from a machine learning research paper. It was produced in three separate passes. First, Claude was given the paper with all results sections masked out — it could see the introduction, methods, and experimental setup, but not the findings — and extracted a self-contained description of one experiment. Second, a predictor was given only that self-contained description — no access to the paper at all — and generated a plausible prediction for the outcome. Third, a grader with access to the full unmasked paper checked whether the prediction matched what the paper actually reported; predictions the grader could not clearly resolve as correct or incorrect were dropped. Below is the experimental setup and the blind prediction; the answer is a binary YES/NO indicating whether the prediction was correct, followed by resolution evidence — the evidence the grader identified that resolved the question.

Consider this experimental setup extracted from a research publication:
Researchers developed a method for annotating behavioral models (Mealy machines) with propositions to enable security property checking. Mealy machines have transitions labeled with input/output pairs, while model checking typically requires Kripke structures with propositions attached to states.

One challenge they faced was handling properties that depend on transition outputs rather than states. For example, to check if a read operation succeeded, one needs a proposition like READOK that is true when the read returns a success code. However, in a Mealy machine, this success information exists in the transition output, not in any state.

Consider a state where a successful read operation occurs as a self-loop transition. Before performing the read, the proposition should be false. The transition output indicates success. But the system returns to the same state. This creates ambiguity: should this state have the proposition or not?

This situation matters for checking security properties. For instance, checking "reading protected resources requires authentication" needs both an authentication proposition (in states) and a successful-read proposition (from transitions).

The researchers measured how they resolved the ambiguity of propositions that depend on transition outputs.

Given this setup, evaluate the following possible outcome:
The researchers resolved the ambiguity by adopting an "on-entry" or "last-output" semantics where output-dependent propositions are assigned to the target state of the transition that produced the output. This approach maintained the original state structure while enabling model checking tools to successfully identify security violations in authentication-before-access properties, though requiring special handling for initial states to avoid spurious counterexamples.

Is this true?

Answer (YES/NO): NO